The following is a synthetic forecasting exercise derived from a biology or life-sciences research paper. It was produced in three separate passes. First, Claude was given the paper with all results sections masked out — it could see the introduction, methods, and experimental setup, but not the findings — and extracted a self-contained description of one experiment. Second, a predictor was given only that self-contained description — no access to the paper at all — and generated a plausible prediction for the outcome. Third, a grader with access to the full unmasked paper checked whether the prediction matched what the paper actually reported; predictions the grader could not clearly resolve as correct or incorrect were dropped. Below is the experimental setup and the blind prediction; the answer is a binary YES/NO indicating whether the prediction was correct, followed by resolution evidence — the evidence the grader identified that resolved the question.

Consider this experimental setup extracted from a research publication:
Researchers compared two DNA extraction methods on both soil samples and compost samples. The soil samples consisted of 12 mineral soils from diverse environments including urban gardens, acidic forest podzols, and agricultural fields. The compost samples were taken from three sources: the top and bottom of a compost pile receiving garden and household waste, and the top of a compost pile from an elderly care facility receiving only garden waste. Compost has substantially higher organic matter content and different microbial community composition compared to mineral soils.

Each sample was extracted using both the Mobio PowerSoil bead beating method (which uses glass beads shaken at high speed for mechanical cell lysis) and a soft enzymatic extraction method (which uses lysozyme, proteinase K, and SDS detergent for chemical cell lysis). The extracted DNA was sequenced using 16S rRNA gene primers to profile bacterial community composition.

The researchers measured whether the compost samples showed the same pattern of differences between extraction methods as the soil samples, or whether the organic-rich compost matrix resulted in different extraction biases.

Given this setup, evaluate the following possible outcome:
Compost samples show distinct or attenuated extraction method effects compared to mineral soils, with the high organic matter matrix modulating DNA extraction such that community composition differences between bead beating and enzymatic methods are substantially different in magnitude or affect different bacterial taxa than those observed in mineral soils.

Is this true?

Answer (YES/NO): NO